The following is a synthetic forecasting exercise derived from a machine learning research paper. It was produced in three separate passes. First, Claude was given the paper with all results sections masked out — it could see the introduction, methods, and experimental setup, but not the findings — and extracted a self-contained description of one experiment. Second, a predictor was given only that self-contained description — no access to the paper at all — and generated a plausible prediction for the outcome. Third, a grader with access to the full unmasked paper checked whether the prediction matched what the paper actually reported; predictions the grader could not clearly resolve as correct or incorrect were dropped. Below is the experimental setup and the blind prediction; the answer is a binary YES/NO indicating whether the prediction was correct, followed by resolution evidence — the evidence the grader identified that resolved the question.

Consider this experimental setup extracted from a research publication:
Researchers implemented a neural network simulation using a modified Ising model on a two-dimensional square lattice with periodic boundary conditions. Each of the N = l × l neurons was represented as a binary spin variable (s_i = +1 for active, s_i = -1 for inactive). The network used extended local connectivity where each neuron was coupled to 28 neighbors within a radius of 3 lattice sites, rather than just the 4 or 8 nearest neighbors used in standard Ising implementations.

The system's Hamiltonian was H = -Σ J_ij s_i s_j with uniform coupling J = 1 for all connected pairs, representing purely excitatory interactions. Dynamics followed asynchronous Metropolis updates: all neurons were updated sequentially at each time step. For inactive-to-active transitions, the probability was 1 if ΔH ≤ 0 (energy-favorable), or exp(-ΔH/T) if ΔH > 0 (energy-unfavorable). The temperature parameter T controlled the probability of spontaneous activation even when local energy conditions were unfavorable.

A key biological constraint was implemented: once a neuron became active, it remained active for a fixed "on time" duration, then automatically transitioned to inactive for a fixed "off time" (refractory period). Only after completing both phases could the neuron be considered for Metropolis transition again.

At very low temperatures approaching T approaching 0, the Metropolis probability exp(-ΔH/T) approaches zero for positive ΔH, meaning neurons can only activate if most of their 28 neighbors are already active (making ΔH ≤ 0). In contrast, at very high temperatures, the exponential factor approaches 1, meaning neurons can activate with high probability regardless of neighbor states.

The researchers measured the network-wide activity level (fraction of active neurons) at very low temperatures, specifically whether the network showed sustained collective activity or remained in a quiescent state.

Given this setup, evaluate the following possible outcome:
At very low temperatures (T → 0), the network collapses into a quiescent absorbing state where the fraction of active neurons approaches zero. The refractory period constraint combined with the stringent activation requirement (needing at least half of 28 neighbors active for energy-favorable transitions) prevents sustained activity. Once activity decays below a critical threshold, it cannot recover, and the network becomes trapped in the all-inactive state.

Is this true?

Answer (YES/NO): YES